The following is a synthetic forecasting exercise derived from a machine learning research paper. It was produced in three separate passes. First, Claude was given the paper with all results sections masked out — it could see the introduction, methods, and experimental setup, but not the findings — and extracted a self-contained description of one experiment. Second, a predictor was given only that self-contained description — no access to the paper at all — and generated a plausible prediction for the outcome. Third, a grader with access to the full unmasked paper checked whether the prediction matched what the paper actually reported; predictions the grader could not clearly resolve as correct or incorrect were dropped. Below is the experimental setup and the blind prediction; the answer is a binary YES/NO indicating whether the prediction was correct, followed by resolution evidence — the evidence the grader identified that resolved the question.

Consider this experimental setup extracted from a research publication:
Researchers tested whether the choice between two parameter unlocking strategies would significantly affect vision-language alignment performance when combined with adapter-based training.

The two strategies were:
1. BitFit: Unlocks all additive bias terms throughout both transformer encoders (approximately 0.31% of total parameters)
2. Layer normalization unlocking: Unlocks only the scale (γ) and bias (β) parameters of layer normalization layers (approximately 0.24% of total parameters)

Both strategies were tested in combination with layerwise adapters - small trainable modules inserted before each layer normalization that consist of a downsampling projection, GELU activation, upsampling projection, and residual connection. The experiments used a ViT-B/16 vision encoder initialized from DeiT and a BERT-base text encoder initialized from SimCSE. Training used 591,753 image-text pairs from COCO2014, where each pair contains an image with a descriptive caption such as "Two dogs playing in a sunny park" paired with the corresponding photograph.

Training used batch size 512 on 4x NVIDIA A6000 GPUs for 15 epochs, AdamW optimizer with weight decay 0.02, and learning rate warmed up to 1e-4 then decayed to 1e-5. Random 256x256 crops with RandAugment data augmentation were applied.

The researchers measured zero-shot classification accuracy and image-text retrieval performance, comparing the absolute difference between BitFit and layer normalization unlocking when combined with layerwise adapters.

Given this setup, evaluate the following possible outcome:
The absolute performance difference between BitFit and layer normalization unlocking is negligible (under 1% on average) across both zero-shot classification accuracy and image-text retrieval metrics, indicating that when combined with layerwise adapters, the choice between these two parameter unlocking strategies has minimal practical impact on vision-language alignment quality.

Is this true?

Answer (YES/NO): YES